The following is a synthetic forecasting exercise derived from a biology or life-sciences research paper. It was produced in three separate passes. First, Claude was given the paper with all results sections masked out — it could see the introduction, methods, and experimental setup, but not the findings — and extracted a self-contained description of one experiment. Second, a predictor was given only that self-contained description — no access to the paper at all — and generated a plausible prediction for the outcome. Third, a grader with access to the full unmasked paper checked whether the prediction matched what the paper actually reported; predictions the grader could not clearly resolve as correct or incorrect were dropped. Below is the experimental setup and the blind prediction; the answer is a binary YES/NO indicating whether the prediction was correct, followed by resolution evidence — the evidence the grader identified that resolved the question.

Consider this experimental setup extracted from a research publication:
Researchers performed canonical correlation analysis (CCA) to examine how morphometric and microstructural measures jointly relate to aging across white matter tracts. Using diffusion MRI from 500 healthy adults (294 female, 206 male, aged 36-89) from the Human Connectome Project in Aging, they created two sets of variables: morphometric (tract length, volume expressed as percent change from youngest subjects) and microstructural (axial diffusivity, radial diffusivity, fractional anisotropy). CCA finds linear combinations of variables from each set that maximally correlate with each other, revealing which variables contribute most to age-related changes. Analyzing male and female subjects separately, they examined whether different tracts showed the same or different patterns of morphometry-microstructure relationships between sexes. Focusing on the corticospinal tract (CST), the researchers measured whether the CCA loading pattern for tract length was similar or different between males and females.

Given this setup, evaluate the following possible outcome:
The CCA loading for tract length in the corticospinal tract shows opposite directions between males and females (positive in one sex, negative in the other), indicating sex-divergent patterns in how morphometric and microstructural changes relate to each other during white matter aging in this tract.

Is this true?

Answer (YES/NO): NO